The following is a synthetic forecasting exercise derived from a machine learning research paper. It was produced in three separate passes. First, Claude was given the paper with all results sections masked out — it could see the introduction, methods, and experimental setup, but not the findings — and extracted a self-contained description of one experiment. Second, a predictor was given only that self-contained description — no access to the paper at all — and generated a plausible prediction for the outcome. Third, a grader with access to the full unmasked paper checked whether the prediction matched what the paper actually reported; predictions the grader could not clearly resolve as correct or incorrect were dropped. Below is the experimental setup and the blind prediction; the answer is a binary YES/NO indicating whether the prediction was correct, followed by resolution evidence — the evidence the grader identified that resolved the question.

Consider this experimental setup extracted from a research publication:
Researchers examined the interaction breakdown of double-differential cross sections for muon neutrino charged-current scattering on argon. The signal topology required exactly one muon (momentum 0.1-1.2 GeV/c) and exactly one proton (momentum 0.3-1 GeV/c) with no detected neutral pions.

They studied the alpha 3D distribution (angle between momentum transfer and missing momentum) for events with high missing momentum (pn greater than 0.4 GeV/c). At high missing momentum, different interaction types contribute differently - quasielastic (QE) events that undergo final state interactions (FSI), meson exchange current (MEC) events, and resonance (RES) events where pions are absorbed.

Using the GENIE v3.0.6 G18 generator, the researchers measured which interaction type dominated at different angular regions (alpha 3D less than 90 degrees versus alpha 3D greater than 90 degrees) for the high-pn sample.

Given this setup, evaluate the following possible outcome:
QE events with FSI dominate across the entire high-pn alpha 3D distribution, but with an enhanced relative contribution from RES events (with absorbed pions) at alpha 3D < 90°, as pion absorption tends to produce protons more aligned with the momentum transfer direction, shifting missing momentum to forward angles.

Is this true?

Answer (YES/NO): NO